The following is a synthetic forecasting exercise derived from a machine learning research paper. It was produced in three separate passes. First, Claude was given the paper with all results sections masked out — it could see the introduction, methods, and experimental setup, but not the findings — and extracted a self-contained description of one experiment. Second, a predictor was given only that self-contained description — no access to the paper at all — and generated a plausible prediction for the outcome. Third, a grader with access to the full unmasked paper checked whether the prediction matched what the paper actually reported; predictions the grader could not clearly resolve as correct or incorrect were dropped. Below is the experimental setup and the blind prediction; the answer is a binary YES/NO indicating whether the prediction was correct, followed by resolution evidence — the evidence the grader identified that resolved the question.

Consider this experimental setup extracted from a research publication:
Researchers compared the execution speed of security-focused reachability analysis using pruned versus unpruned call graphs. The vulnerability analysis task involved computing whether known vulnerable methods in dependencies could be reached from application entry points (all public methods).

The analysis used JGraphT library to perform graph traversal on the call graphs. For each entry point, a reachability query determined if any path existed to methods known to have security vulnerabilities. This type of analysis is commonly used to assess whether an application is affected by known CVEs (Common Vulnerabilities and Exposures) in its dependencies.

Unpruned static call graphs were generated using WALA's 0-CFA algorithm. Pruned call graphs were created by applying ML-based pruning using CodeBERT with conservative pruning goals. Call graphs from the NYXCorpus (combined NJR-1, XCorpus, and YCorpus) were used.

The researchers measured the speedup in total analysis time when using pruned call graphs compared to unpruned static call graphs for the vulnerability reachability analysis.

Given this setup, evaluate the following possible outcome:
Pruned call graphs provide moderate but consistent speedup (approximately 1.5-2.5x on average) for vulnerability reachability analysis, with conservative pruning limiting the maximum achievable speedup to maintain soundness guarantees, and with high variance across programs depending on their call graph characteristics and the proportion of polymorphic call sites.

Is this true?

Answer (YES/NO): NO